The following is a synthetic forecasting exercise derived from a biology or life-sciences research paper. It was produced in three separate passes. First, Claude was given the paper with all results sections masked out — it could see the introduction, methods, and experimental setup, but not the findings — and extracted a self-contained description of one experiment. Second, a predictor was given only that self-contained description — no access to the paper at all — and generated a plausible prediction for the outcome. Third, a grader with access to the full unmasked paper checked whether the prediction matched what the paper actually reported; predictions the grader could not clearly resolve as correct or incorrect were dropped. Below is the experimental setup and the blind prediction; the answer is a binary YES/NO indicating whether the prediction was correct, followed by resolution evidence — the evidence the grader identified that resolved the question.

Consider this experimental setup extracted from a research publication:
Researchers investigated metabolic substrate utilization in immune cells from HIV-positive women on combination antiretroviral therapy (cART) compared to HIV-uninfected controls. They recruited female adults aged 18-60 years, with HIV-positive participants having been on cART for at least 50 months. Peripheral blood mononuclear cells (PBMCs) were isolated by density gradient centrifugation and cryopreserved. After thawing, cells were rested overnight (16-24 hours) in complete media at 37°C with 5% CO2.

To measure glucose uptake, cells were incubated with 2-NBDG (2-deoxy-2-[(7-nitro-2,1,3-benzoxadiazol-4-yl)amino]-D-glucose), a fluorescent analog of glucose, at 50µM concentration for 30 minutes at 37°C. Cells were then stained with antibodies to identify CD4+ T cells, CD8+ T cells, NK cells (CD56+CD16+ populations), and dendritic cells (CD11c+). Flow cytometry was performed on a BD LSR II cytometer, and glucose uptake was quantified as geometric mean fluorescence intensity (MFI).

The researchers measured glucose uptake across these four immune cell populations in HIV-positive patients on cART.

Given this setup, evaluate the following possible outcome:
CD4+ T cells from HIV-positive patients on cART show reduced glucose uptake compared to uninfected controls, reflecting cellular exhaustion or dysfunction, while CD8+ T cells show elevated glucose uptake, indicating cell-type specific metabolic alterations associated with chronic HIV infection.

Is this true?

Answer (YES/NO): NO